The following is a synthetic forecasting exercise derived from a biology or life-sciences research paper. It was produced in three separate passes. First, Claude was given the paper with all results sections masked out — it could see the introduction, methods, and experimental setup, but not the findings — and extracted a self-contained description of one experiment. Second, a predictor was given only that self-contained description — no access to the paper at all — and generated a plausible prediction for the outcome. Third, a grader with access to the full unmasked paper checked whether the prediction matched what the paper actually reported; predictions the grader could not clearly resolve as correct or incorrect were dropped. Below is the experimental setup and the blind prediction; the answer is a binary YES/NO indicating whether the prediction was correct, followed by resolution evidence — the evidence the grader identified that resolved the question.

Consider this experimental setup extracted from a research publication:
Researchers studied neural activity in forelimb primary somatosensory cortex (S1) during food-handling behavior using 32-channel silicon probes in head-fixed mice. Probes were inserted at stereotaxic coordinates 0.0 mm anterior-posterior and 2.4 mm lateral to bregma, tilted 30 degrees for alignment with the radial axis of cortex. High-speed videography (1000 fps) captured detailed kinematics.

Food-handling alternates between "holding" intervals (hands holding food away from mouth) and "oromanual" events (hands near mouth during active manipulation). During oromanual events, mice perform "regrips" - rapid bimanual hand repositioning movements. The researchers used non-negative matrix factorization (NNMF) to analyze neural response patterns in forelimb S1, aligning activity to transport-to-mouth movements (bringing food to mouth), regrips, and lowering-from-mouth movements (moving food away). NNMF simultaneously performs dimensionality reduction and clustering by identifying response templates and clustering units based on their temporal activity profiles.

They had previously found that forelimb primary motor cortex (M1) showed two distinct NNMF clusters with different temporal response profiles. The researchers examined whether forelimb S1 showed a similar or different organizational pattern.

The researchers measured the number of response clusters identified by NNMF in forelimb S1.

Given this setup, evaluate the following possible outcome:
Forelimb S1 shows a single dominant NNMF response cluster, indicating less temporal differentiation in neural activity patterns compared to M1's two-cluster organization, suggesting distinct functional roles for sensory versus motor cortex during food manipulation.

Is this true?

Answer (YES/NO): NO